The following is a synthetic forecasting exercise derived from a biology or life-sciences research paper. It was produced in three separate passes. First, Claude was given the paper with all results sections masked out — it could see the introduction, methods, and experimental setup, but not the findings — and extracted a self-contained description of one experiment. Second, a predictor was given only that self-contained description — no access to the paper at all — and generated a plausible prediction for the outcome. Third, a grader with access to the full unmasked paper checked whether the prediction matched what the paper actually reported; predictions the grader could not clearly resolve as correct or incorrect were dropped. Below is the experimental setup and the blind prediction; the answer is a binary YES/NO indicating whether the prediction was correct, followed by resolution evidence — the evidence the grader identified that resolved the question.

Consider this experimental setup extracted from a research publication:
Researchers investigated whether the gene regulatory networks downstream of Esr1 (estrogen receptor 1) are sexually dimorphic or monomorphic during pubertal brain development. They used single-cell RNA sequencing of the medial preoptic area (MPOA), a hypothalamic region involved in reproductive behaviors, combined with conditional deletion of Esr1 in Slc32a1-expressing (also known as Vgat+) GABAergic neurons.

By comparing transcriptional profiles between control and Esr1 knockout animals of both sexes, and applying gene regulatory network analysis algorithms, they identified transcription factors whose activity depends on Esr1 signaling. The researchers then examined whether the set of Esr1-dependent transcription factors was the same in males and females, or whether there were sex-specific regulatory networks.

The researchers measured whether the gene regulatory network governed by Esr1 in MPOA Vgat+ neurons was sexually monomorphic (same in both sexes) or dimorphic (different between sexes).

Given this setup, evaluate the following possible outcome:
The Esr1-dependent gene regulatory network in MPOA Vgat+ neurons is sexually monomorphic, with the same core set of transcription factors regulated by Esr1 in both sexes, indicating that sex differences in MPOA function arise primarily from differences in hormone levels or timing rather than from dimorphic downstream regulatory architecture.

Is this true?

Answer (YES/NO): NO